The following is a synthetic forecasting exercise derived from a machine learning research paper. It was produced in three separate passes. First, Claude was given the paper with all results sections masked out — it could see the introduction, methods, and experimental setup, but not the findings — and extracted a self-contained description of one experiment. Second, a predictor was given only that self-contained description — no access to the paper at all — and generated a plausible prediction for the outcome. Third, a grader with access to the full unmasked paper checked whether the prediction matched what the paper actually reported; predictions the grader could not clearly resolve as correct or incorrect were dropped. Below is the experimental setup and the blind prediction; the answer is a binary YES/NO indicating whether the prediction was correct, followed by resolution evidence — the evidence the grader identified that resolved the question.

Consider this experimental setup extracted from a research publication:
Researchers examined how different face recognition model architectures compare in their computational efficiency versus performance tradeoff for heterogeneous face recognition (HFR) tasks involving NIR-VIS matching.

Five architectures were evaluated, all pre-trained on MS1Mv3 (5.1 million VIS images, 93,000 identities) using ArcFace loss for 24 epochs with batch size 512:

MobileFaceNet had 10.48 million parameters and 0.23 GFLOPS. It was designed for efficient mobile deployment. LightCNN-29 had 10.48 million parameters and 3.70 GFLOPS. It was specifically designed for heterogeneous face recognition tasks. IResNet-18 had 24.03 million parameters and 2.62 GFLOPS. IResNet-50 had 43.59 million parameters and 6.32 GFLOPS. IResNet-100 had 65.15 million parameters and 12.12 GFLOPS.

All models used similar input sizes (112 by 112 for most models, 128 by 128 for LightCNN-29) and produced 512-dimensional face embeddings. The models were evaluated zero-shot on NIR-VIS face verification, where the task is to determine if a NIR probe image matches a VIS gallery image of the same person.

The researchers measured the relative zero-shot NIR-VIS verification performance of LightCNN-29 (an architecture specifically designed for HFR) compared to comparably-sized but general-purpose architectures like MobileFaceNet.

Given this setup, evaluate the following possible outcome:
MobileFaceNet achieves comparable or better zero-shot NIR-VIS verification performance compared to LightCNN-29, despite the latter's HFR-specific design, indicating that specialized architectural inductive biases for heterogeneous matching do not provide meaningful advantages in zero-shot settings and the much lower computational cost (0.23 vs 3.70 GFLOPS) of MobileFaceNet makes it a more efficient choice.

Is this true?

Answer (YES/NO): NO